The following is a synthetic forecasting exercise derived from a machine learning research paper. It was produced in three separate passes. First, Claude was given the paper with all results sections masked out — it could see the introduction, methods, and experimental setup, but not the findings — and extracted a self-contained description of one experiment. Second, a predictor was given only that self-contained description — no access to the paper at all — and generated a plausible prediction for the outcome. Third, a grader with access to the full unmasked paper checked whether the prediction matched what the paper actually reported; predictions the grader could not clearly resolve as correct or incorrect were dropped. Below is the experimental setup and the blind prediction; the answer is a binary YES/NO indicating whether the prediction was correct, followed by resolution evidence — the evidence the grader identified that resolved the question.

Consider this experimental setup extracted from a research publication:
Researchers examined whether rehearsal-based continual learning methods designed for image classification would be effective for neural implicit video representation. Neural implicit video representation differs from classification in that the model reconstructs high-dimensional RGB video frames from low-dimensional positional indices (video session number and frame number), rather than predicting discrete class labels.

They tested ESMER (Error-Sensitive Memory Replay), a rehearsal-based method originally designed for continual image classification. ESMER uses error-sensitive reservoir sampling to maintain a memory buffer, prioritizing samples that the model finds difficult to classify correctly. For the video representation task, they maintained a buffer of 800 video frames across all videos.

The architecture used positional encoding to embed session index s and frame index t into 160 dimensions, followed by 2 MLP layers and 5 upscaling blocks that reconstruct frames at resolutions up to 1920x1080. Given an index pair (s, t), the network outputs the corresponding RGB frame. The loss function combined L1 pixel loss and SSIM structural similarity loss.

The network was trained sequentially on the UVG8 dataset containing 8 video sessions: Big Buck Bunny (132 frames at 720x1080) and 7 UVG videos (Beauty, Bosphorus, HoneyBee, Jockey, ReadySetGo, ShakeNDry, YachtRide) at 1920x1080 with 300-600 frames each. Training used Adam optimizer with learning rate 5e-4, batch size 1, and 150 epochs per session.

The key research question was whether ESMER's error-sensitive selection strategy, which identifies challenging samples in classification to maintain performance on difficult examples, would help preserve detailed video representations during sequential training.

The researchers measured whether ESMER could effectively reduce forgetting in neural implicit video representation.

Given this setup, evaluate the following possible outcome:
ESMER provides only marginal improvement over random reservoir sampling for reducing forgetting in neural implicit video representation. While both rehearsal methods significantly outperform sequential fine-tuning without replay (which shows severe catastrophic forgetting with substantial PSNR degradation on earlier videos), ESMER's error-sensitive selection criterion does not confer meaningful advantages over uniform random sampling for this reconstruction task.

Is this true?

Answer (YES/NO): NO